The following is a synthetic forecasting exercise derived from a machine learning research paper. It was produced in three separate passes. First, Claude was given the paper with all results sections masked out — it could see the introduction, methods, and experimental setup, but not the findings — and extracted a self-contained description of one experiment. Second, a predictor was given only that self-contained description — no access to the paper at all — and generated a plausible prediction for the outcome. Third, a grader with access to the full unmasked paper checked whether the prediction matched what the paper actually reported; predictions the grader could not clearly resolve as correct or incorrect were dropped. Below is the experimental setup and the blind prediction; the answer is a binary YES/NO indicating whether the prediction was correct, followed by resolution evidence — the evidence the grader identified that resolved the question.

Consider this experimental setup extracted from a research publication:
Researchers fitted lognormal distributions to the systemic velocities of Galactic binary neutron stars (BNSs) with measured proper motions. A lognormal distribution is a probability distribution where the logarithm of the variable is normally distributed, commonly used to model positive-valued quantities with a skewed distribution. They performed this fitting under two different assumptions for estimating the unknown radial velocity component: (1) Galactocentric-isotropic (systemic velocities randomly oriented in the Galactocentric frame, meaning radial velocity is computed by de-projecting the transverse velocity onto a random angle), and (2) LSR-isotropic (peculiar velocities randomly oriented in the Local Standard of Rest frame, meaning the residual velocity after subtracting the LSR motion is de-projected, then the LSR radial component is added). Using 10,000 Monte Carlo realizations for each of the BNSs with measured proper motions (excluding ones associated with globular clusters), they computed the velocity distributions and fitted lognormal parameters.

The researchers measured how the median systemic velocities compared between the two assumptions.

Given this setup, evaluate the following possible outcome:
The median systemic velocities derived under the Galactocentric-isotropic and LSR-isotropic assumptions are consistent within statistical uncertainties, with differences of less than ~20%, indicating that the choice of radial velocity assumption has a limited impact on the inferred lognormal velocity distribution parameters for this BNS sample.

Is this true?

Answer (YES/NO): YES